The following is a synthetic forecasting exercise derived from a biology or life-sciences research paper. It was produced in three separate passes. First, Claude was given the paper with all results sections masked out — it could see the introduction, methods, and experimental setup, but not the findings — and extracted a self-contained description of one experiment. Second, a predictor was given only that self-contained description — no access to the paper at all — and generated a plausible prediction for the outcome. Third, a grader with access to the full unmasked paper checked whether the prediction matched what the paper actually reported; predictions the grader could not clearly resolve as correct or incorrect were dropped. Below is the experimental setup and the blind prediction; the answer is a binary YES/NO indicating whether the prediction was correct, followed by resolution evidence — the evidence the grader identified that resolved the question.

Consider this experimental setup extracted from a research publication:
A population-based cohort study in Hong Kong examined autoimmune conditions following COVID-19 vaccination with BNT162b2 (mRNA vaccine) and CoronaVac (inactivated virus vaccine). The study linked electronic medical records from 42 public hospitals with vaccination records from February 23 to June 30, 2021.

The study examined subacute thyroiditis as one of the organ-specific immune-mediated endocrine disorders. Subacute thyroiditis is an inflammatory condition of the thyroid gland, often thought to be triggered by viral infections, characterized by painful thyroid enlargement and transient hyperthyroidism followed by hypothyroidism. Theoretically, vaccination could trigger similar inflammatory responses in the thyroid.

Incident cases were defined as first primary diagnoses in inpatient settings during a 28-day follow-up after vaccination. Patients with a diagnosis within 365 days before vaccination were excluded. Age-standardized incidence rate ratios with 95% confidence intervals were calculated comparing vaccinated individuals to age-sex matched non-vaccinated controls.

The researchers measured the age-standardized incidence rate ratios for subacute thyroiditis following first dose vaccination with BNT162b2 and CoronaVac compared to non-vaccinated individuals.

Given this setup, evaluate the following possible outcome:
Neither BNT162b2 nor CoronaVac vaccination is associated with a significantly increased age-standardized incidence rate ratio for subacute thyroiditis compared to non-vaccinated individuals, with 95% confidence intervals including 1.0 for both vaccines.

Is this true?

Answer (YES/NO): YES